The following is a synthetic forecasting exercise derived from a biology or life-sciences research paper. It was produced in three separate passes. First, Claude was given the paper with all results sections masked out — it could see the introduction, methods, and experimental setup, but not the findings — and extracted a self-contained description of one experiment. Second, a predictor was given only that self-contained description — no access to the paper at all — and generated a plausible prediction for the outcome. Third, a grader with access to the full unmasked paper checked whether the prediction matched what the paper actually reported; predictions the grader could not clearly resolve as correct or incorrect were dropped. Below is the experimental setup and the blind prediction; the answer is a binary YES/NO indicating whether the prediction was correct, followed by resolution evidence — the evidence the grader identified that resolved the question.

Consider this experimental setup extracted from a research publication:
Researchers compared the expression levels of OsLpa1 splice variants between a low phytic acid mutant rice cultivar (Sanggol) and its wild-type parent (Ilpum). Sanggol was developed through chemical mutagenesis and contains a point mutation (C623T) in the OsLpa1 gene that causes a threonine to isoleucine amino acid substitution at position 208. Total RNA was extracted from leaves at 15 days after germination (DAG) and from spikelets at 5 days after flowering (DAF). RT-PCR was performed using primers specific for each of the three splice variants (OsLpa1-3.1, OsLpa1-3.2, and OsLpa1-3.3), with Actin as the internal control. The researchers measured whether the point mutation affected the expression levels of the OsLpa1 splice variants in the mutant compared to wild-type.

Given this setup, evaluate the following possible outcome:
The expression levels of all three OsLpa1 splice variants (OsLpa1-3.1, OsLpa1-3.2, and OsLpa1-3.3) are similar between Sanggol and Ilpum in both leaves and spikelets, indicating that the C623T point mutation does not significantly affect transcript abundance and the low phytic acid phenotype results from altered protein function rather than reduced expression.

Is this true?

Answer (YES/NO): YES